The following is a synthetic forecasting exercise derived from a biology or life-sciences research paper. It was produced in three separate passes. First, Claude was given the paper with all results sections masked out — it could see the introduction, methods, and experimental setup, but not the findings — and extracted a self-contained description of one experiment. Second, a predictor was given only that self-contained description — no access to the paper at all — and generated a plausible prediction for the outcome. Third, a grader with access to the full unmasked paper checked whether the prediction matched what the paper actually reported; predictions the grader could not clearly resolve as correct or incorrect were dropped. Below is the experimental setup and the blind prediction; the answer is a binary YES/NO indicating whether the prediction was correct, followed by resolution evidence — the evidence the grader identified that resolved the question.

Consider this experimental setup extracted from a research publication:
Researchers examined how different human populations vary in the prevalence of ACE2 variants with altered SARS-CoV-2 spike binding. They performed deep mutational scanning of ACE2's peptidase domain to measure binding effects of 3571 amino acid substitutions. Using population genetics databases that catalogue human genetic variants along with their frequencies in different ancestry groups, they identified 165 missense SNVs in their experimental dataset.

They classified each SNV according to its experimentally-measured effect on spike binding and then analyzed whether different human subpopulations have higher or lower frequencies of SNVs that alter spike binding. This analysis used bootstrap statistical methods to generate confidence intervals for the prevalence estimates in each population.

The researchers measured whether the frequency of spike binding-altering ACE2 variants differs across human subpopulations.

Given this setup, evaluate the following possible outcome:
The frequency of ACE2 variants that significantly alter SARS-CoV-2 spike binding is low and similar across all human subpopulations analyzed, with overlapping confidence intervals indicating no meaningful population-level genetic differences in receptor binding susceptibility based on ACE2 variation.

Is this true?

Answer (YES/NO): NO